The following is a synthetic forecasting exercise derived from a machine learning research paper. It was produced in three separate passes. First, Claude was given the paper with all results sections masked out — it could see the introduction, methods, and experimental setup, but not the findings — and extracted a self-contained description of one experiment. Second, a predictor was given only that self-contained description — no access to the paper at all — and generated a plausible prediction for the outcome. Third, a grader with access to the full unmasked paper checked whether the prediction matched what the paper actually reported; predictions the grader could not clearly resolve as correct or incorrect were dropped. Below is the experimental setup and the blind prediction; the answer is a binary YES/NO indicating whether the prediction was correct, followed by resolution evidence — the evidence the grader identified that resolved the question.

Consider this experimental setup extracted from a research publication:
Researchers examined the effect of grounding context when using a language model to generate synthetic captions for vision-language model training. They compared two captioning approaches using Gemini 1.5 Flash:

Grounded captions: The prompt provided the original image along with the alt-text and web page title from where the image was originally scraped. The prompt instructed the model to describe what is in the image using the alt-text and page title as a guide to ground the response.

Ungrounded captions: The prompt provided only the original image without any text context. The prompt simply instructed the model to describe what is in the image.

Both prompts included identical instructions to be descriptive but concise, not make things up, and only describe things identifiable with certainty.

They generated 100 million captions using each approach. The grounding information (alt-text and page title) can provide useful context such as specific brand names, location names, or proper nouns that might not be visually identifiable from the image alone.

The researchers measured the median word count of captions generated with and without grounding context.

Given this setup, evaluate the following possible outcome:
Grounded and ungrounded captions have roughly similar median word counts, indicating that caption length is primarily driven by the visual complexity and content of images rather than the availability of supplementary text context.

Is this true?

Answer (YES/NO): YES